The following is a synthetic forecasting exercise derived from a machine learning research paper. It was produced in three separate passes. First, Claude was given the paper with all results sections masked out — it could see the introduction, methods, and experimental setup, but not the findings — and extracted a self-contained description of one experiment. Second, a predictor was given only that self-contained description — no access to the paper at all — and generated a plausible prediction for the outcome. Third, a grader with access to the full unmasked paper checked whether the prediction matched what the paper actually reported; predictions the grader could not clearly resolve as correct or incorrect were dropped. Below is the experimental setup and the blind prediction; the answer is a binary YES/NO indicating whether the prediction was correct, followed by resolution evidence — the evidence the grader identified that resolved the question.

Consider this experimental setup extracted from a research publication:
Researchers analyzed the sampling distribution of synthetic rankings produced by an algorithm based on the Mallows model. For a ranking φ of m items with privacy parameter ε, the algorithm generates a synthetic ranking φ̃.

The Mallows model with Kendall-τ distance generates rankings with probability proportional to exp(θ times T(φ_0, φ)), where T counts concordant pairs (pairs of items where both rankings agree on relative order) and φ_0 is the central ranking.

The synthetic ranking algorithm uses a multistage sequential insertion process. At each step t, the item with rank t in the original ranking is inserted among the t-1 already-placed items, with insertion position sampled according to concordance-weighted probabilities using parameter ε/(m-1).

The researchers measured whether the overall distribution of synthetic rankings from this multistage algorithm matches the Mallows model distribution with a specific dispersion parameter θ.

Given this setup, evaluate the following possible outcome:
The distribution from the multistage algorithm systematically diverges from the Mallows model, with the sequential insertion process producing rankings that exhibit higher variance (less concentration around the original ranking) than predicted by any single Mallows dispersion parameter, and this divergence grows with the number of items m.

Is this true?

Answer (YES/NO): NO